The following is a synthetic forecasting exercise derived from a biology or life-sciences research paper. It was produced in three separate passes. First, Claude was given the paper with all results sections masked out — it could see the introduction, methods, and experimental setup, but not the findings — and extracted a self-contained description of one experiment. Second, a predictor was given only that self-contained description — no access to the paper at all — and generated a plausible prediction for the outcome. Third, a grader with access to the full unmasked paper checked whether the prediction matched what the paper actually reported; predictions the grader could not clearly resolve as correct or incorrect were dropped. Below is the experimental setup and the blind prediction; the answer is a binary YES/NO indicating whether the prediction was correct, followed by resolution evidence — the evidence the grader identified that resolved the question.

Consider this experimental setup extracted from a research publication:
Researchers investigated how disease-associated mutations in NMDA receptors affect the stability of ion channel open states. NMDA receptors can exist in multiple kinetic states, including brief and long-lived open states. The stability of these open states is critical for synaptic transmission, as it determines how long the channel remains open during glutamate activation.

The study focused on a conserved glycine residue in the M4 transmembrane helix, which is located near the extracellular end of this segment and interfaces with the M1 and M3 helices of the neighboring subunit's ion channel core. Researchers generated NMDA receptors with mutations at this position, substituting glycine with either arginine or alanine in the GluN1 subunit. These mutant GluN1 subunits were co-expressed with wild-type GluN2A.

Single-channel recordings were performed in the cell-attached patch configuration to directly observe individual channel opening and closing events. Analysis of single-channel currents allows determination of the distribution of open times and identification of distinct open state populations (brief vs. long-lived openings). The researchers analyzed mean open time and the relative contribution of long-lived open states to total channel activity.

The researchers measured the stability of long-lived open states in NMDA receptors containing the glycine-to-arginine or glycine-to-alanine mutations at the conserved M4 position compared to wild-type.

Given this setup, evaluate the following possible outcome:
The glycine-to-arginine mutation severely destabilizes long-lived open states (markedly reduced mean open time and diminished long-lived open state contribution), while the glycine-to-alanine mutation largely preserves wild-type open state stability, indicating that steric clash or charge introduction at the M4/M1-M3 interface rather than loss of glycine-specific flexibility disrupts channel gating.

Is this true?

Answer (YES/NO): NO